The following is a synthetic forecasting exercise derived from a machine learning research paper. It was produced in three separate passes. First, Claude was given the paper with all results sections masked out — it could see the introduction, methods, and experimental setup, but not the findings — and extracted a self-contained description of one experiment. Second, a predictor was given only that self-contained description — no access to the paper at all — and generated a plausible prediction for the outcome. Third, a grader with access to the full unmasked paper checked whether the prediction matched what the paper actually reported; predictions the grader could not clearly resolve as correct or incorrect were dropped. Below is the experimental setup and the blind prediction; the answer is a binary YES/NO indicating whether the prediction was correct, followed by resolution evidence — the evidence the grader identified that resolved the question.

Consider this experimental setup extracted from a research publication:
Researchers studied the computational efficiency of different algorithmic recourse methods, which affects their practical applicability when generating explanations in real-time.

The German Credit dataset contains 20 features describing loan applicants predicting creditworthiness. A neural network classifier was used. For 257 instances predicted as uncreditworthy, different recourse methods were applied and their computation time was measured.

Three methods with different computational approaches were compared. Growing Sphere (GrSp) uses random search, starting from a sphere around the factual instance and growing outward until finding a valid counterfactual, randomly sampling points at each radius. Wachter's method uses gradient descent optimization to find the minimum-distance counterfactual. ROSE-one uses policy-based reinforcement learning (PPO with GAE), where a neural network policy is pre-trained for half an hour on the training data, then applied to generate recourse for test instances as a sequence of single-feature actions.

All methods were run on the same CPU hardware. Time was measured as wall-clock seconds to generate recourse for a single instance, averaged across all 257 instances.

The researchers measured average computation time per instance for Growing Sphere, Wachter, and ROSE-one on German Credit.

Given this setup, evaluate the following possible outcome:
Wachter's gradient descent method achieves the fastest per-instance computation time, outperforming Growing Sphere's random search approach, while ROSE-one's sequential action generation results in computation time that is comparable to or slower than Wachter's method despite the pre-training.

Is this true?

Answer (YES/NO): NO